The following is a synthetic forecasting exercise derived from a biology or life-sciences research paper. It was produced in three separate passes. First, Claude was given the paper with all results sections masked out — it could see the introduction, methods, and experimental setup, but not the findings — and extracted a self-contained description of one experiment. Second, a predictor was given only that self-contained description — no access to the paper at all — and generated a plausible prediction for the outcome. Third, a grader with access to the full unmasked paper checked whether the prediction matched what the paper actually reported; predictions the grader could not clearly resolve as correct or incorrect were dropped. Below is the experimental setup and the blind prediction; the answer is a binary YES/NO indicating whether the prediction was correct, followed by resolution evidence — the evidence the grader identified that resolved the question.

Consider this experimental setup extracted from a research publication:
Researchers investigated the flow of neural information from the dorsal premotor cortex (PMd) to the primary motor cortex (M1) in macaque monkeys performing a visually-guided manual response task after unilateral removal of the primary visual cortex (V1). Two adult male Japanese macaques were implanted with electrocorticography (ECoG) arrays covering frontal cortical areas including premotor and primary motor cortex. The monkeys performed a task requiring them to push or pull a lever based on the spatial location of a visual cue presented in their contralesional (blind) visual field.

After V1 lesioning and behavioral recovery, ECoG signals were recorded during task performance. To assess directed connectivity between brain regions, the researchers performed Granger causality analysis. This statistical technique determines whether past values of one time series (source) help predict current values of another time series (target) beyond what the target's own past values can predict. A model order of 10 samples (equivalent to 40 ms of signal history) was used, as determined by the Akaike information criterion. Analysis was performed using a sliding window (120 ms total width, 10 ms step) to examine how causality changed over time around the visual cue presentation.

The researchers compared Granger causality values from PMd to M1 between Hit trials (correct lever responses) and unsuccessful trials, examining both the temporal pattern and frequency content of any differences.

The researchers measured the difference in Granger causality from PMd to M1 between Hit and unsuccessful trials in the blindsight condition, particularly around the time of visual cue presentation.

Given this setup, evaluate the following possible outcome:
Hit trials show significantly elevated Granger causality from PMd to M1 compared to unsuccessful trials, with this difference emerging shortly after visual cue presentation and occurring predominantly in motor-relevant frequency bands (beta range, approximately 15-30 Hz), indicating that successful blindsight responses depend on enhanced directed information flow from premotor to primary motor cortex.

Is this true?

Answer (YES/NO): NO